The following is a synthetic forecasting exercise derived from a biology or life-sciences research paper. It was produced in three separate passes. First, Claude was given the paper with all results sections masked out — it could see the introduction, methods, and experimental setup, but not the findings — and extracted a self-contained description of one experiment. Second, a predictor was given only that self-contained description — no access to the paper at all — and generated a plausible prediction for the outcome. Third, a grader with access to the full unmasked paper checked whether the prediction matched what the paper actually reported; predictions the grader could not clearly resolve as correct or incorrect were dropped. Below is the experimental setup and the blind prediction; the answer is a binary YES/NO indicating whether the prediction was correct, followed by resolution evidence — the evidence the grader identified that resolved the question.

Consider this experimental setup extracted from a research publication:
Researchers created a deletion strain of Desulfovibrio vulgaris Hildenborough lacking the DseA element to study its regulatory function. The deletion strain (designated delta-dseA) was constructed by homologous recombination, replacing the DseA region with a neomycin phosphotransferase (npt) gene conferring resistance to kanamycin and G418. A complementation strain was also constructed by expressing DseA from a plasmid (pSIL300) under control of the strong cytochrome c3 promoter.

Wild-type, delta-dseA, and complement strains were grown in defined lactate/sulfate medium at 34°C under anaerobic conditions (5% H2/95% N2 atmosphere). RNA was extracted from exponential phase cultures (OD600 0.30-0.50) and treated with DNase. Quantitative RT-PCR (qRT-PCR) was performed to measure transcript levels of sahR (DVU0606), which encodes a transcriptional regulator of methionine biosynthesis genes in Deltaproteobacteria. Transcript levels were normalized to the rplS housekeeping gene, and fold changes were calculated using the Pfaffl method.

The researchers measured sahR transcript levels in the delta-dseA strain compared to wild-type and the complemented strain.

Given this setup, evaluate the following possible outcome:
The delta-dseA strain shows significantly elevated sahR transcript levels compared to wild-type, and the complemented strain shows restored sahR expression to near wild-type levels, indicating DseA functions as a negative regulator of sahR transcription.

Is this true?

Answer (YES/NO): NO